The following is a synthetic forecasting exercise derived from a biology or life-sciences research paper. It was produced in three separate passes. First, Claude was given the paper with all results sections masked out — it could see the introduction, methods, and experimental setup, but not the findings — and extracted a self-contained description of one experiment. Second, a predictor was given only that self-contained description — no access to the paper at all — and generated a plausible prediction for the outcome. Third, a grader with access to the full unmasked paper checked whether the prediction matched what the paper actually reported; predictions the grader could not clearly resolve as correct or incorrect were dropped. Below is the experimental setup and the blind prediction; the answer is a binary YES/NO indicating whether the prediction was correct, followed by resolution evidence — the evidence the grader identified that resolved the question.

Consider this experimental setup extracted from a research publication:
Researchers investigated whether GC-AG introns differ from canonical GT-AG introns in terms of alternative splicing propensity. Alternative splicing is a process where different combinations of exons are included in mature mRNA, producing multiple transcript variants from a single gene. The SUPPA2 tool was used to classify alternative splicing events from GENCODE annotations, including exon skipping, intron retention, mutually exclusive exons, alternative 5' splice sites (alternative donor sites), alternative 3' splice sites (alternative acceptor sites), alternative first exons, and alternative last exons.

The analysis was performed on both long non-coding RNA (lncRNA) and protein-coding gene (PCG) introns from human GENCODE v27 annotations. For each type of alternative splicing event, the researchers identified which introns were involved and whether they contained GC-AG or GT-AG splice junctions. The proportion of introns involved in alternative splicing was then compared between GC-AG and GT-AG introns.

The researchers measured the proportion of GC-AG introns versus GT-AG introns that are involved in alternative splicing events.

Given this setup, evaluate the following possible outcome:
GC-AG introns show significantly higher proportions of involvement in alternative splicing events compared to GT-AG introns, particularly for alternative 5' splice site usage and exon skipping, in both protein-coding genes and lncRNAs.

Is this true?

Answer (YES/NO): NO